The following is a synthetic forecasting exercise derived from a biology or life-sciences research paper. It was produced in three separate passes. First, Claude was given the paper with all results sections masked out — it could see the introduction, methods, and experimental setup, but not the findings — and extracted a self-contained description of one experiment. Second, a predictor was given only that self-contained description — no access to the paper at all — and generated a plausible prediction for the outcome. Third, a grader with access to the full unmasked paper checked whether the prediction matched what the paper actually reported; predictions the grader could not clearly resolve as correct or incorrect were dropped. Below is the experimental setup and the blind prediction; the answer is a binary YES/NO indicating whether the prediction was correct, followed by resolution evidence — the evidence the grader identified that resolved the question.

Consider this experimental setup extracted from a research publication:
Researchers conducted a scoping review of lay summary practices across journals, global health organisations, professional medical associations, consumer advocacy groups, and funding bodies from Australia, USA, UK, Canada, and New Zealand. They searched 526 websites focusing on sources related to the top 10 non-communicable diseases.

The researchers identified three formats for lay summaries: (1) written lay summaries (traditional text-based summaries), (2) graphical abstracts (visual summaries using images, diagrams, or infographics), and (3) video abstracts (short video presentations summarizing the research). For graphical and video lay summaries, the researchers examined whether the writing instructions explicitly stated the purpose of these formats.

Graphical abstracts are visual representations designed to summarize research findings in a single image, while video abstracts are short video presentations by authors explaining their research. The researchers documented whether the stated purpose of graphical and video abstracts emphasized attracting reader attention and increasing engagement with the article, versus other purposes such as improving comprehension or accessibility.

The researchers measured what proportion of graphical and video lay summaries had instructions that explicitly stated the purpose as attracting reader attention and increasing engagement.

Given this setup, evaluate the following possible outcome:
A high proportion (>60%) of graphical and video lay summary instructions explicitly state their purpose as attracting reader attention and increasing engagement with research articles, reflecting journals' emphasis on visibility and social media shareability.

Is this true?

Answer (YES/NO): YES